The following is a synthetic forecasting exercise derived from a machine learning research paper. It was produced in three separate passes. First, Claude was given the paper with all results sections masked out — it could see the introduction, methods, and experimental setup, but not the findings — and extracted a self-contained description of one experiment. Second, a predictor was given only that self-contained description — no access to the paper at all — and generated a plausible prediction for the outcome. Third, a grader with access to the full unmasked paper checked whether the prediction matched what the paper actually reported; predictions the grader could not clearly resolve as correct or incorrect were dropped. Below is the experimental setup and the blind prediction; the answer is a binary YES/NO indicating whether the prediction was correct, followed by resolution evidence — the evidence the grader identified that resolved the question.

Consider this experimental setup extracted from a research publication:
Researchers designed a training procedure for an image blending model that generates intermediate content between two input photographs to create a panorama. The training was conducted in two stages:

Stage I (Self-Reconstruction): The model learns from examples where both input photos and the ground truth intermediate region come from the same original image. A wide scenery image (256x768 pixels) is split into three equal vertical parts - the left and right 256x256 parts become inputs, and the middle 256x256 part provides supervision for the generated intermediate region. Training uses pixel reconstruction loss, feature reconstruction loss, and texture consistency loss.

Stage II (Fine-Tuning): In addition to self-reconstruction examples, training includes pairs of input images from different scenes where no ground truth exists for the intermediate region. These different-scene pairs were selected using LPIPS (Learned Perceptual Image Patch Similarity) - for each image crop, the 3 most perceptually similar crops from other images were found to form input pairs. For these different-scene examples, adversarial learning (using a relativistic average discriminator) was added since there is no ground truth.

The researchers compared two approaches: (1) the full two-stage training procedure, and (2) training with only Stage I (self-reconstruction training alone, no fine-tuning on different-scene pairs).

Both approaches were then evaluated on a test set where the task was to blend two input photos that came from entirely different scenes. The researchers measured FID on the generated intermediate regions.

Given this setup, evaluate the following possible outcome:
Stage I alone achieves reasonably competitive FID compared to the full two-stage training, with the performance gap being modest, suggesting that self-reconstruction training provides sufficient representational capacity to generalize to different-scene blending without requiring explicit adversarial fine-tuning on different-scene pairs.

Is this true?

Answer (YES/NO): NO